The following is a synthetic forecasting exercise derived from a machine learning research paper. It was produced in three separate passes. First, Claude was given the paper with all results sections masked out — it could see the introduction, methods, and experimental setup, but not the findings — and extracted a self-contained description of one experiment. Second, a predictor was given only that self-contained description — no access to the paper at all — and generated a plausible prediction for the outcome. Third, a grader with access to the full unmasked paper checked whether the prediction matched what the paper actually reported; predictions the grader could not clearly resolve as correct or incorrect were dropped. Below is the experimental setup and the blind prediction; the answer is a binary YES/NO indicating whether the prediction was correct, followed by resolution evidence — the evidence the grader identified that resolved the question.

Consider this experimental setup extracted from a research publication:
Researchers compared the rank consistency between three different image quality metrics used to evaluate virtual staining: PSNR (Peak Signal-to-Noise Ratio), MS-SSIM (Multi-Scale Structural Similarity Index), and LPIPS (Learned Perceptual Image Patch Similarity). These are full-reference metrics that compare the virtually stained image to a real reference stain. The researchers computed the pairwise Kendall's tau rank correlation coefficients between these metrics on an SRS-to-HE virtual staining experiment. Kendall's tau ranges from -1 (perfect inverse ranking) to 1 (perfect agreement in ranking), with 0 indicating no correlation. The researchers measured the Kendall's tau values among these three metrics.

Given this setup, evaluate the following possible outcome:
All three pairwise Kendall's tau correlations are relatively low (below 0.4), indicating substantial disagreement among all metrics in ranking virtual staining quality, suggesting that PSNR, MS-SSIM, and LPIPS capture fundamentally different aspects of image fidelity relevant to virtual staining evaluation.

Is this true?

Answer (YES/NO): NO